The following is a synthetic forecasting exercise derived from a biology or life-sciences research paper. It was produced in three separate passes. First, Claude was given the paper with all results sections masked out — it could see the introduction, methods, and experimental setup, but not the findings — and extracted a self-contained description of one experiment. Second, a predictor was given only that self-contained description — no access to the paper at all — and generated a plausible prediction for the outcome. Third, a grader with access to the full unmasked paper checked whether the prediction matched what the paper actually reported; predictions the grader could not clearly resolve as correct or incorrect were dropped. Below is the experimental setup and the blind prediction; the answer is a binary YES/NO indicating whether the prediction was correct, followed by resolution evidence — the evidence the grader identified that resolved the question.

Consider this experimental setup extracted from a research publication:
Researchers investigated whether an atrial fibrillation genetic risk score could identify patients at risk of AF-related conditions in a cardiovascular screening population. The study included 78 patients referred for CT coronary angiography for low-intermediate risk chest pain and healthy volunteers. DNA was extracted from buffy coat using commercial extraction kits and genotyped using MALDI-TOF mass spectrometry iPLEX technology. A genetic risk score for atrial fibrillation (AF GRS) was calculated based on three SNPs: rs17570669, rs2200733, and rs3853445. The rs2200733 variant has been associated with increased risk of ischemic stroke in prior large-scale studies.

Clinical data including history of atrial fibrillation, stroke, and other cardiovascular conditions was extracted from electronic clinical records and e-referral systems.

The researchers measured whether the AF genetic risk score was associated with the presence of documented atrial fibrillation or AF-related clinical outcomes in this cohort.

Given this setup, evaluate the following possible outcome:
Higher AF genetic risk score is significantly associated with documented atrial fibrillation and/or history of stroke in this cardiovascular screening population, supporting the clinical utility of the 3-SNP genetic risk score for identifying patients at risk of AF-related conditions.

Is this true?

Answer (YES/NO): NO